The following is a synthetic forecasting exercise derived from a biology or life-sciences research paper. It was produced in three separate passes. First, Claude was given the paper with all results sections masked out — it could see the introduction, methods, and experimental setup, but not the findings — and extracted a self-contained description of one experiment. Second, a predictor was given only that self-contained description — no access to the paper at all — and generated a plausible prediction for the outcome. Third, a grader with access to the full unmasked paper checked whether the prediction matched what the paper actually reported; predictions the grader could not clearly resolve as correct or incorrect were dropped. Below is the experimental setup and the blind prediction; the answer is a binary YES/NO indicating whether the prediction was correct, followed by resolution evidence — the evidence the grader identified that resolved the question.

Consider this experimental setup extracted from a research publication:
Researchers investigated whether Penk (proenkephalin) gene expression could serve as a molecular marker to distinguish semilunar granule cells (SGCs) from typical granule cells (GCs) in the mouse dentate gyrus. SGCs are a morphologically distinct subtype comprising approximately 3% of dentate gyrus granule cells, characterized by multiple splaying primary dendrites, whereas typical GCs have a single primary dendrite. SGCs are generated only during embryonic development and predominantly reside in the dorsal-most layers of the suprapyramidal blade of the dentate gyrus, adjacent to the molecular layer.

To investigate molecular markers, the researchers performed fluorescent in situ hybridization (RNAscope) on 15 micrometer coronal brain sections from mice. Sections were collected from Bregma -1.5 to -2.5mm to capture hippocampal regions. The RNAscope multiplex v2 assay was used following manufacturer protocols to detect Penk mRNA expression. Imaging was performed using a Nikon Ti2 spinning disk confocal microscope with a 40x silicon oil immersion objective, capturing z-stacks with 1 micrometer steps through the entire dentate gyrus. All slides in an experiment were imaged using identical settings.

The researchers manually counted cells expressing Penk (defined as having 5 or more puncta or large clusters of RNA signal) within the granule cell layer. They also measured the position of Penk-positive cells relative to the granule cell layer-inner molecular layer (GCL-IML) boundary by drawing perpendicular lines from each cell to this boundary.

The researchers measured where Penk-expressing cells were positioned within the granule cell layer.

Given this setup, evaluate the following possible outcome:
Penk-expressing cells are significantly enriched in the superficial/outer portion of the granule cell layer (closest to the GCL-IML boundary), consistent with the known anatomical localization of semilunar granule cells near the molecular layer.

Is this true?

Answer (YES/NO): YES